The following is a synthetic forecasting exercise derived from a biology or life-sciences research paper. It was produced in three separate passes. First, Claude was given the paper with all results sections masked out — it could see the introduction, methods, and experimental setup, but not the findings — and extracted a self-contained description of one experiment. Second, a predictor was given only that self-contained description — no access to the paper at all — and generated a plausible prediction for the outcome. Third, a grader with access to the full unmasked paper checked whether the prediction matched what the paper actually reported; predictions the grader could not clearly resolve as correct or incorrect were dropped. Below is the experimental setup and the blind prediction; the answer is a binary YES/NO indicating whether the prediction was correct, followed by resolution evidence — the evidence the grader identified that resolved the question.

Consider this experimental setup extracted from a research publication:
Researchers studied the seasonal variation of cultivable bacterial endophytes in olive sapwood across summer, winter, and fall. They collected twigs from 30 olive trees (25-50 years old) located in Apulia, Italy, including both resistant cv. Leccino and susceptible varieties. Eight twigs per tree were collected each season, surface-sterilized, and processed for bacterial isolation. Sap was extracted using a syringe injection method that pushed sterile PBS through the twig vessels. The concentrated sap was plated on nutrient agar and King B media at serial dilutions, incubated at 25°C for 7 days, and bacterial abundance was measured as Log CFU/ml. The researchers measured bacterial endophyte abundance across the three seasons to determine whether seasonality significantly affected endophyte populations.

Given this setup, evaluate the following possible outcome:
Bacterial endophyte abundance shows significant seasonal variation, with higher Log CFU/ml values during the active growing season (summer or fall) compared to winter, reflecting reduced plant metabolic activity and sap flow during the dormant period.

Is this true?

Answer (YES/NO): NO